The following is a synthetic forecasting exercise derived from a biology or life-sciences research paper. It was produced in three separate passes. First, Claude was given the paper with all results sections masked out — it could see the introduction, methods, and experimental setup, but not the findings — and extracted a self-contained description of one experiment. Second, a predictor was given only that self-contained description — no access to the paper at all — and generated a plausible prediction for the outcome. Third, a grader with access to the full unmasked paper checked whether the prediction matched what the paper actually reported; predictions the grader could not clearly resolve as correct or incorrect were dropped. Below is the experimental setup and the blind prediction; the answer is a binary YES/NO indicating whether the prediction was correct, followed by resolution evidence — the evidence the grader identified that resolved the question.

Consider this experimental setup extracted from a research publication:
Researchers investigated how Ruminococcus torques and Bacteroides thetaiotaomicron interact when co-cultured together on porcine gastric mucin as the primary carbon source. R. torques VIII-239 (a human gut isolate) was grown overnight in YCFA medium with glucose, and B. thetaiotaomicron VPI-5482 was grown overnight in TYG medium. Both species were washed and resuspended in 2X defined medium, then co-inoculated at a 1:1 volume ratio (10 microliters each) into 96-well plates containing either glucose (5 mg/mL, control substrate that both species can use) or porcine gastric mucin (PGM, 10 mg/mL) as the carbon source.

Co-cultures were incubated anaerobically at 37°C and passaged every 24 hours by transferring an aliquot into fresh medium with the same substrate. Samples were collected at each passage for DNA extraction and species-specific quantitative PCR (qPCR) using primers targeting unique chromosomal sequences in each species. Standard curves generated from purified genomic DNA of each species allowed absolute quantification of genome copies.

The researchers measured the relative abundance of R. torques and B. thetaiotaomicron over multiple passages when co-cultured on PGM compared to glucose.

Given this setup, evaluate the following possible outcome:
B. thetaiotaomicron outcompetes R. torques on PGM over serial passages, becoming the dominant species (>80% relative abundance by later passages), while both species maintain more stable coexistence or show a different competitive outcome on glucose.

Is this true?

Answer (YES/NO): NO